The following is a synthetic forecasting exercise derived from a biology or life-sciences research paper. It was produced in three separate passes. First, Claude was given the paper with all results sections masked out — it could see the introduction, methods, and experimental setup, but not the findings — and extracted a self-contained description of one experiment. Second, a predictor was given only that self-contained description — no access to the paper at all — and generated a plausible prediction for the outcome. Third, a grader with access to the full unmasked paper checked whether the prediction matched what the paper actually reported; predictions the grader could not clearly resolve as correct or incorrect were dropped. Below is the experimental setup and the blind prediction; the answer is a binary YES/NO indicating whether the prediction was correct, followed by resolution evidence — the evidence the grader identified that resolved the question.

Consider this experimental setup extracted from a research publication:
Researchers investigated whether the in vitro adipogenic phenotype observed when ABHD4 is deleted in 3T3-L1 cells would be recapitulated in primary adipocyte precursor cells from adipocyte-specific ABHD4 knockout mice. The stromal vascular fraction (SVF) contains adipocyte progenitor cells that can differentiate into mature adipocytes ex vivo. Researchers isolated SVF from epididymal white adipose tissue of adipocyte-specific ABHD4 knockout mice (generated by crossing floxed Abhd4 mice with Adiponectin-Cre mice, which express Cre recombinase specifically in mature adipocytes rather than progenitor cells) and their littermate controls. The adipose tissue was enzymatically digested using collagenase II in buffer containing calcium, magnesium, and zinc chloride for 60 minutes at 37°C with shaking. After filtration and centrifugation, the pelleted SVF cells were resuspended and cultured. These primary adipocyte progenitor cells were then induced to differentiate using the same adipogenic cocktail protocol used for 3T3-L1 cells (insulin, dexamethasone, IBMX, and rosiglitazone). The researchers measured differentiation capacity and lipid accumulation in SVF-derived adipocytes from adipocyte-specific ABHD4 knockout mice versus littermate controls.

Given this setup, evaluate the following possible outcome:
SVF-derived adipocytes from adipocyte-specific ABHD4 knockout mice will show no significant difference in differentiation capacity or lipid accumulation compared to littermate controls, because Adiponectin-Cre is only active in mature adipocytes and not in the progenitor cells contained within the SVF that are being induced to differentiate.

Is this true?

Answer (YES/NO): NO